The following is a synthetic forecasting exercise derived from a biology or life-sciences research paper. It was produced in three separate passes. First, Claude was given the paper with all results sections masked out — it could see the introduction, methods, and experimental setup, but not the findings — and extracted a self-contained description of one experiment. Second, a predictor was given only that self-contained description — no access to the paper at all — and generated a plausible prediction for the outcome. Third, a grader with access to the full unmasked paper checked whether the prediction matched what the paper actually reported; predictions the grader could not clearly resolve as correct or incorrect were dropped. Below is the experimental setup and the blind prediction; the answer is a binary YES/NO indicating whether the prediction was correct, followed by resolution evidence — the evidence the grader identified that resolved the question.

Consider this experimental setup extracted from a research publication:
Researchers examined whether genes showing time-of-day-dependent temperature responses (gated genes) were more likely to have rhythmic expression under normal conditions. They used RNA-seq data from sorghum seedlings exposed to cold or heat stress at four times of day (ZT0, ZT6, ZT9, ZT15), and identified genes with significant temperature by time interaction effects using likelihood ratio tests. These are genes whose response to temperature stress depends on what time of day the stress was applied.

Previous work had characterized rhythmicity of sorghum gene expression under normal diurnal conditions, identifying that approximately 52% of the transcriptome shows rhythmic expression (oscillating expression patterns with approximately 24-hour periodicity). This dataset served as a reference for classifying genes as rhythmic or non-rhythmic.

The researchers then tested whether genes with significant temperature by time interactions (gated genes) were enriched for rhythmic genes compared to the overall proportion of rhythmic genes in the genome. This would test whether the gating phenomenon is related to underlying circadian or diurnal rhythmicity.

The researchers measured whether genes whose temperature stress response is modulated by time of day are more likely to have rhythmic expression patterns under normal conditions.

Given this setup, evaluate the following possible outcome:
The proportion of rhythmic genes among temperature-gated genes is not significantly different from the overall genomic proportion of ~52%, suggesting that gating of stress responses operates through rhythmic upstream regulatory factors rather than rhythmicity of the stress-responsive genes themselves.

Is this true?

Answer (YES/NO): NO